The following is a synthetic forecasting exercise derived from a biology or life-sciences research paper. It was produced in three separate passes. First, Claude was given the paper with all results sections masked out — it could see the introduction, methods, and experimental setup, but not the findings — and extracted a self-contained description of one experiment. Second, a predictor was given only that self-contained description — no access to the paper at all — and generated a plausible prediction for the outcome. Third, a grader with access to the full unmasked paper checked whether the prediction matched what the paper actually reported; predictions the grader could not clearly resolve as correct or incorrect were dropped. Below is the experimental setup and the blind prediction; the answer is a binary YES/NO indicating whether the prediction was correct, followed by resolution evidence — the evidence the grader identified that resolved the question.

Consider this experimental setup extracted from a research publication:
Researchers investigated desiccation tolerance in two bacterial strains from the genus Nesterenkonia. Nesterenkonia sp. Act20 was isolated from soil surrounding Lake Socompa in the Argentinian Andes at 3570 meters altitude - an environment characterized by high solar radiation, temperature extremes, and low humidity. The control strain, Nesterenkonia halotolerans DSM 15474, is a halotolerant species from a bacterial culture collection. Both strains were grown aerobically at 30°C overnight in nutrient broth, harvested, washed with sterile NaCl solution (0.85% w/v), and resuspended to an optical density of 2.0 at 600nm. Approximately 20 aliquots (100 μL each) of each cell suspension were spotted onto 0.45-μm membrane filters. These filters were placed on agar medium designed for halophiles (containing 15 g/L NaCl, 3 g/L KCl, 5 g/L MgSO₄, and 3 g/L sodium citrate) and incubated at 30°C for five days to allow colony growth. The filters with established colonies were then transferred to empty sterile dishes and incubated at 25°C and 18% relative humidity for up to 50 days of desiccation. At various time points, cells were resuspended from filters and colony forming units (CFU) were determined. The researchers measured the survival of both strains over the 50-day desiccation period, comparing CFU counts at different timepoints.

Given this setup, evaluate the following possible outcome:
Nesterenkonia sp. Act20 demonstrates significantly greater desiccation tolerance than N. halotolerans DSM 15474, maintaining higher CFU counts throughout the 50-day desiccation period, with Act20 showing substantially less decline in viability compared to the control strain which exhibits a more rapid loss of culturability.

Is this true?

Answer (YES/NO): NO